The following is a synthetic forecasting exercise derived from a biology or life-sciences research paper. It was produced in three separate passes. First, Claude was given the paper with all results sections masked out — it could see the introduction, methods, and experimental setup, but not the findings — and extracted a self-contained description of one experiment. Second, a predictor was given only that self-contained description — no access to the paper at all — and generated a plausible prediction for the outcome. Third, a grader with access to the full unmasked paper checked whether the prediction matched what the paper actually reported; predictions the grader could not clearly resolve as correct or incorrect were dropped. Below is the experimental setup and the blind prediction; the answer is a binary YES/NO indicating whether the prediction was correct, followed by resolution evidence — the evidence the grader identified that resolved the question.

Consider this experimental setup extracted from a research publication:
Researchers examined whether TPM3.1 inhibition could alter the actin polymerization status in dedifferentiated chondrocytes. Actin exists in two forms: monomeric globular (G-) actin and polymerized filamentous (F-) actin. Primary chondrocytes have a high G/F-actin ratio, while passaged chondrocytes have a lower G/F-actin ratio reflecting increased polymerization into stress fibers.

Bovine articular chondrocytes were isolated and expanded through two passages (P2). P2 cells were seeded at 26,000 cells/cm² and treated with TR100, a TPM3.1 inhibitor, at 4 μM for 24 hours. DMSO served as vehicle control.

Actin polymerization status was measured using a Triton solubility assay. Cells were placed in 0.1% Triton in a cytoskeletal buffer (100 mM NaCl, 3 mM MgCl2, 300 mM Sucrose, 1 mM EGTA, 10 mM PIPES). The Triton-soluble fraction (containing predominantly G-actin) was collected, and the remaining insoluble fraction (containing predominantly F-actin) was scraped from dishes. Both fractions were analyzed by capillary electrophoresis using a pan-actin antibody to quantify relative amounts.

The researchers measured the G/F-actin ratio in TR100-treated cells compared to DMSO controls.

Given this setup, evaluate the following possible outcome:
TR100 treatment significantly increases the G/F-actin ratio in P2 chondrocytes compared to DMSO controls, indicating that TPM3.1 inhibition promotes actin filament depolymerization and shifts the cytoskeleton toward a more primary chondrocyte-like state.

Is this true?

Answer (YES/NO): YES